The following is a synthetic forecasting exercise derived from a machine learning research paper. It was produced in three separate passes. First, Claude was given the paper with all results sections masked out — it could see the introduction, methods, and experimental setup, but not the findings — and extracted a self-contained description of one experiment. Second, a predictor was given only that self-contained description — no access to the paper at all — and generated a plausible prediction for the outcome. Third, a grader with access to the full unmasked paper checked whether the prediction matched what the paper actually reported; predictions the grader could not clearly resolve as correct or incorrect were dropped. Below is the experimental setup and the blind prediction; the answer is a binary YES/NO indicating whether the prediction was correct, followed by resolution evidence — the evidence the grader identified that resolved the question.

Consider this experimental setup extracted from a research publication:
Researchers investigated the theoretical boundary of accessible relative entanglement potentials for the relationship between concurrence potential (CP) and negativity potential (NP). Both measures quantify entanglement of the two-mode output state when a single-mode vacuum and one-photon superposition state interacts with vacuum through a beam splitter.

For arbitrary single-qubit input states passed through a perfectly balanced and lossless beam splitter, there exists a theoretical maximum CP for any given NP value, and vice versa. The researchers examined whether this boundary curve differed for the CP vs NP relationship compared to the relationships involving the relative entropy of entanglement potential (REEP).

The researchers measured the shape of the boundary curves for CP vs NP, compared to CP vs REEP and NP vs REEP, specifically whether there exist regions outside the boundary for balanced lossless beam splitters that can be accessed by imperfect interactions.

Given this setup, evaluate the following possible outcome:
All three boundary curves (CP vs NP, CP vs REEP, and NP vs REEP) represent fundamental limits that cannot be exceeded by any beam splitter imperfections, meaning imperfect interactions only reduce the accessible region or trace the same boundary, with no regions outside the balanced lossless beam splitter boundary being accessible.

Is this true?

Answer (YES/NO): NO